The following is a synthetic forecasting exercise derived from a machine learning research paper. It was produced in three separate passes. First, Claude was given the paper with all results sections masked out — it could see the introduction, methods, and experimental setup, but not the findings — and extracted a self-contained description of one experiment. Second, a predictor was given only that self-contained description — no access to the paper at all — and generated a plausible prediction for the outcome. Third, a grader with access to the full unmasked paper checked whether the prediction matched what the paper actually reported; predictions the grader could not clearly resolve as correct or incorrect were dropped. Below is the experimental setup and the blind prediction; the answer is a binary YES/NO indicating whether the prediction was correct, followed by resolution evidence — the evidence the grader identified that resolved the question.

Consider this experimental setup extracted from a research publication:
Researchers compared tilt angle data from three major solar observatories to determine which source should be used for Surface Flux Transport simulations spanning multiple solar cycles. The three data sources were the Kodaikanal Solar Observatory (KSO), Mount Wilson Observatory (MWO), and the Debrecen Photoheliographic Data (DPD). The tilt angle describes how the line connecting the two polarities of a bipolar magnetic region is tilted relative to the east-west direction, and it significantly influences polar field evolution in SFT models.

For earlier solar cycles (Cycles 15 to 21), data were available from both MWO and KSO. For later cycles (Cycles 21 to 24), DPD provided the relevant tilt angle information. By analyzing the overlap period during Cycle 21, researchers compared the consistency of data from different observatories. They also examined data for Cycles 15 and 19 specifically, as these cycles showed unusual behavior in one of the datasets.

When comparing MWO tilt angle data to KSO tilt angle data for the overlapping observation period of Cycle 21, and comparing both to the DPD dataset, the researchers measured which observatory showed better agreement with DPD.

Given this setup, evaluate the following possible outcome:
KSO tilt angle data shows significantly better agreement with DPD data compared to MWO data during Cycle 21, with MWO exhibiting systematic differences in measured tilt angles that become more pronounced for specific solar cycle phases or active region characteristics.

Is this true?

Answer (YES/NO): NO